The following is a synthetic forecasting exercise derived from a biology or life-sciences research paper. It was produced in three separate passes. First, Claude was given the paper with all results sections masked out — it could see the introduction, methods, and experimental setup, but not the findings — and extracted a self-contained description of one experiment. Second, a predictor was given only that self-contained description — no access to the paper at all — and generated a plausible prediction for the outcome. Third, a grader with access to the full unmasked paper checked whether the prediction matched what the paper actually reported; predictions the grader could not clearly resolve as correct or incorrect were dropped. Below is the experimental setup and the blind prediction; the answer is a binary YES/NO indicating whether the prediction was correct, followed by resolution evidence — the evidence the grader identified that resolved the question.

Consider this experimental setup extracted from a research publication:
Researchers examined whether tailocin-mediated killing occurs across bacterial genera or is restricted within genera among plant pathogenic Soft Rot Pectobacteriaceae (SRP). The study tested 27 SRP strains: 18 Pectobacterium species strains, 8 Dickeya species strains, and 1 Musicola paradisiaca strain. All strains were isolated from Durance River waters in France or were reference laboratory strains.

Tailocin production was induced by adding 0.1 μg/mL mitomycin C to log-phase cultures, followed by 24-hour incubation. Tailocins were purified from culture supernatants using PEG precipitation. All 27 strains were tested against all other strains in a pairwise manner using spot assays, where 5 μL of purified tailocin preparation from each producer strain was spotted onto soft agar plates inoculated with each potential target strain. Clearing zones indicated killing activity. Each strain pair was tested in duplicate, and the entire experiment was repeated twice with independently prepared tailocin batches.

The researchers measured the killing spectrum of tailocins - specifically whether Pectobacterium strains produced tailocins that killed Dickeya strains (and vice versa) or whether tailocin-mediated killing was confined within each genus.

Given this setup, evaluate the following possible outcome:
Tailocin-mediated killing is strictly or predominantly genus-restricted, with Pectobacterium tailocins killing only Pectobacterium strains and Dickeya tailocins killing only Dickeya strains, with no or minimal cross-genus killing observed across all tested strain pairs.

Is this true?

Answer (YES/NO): NO